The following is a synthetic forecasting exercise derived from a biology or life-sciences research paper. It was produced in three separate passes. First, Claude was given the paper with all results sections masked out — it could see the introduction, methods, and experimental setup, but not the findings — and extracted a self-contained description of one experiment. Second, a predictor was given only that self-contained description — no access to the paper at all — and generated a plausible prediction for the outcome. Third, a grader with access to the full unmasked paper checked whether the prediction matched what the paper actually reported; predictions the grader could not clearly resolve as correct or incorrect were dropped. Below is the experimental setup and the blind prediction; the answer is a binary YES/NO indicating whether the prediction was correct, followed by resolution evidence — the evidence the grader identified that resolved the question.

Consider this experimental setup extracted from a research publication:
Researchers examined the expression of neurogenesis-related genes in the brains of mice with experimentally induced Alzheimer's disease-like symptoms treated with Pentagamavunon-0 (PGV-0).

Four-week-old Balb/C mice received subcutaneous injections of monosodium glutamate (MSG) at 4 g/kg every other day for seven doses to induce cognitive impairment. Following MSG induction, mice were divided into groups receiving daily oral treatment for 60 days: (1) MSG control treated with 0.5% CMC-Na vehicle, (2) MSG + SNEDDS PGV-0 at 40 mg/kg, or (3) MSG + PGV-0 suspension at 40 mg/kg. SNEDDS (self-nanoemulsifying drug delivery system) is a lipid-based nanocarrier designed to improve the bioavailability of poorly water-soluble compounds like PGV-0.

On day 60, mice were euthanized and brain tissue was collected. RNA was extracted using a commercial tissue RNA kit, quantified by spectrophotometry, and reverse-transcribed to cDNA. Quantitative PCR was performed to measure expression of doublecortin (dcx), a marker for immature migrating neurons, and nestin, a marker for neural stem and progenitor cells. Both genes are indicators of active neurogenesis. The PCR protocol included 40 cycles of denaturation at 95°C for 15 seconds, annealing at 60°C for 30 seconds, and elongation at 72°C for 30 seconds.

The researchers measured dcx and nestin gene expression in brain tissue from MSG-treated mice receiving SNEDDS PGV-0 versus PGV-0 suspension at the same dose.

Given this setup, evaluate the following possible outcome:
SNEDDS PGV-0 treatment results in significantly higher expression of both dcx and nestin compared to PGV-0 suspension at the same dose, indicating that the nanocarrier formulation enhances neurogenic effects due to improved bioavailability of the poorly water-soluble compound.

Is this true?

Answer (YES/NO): NO